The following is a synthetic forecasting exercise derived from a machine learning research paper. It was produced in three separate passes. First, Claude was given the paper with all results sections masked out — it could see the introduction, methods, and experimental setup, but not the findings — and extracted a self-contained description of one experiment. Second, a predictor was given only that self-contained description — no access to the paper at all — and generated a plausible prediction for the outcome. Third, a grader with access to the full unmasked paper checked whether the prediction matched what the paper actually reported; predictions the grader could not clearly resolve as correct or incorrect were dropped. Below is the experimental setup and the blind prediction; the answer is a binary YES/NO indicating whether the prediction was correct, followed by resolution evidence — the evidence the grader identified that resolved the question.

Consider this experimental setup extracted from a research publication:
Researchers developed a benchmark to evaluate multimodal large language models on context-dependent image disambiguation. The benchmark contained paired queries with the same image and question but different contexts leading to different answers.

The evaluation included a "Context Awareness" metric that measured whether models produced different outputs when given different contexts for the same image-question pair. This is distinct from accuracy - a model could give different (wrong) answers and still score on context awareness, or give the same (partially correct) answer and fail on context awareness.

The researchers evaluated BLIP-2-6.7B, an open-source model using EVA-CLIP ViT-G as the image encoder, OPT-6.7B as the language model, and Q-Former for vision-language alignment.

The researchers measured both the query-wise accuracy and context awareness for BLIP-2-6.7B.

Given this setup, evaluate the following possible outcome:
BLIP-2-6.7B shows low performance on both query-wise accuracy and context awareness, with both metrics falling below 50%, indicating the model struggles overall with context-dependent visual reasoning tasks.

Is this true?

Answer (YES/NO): NO